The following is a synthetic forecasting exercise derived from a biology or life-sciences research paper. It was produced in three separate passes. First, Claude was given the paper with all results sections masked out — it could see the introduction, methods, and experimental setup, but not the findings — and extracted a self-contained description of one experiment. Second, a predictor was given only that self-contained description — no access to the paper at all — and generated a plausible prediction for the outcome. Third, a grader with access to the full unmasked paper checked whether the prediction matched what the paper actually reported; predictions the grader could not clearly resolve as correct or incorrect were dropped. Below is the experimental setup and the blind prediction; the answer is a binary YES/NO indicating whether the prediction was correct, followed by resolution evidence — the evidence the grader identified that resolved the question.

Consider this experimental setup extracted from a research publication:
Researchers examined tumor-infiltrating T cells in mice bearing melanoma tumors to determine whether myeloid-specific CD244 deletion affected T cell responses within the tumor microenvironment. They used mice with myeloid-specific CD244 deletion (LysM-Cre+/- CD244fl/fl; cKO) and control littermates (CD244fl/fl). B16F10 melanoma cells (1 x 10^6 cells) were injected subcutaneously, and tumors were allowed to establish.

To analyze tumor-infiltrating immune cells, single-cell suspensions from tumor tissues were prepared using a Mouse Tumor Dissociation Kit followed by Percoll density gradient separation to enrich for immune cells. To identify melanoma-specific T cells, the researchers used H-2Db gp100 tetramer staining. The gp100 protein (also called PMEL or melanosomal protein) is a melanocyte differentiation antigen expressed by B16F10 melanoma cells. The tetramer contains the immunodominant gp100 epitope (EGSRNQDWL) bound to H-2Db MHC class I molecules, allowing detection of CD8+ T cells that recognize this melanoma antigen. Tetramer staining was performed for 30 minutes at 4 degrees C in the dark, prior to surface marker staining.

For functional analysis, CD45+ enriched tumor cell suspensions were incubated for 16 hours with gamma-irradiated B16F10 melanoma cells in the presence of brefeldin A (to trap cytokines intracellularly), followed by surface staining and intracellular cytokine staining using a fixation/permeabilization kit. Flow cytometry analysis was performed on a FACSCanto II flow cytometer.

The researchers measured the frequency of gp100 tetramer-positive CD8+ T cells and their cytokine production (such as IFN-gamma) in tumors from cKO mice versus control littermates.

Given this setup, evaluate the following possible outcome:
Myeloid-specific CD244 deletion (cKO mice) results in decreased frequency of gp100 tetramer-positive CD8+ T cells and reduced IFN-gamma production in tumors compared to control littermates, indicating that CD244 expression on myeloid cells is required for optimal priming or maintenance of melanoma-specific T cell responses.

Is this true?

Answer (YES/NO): NO